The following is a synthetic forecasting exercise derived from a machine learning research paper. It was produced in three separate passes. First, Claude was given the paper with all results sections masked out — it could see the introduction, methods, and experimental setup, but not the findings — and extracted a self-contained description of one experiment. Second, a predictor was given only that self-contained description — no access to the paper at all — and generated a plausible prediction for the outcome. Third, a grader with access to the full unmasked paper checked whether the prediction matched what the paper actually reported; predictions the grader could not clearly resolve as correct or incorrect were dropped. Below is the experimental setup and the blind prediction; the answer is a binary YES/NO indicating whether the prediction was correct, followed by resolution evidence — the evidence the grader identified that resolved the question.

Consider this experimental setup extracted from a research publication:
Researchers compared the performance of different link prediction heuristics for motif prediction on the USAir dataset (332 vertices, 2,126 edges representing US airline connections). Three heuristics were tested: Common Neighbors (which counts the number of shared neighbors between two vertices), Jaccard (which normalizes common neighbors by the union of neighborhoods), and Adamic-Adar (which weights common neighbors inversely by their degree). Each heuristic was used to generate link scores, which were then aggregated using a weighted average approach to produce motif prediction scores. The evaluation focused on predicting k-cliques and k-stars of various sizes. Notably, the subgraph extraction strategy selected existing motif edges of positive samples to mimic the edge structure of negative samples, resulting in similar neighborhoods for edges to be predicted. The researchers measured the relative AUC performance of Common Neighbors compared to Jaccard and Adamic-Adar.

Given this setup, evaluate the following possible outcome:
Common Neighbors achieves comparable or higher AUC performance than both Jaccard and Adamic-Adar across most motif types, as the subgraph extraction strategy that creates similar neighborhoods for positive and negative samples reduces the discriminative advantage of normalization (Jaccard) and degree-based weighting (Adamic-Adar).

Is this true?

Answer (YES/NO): NO